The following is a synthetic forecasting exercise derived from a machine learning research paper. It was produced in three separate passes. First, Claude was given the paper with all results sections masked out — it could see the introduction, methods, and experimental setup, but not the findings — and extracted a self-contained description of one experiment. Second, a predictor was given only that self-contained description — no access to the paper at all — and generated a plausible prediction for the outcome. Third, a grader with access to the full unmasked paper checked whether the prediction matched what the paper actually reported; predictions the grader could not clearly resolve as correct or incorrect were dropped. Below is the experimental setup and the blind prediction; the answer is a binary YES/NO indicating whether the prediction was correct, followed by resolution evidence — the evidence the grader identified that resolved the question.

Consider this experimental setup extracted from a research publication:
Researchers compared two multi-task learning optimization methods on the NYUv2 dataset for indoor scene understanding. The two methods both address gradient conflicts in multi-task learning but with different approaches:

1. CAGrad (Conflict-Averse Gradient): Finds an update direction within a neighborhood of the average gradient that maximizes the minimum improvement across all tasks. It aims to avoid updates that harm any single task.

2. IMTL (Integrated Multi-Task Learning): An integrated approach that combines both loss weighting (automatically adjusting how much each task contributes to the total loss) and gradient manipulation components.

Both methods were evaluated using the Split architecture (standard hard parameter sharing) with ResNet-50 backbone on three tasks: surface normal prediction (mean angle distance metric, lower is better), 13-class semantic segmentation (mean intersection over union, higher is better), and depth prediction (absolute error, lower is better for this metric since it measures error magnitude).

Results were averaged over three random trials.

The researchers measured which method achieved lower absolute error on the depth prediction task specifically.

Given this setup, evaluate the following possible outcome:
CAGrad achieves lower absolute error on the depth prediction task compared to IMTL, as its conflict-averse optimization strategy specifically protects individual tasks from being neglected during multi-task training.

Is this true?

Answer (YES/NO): NO